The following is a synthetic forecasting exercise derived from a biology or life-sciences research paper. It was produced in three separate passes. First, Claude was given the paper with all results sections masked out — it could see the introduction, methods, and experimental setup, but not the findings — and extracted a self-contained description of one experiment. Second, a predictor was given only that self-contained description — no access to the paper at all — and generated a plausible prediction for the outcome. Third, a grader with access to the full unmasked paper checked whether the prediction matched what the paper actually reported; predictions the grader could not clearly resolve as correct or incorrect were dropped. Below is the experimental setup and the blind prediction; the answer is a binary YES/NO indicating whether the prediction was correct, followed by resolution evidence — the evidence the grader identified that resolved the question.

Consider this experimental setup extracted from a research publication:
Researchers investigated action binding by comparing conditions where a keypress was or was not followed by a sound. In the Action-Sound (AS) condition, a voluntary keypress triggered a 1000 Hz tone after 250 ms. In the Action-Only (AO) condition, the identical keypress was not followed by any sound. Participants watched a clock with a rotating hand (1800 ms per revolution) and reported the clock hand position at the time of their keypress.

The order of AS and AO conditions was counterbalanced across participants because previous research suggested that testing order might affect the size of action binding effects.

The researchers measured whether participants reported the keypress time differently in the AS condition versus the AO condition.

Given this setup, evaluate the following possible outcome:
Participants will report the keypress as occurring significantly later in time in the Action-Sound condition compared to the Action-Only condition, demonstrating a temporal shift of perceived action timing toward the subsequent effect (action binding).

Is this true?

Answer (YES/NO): YES